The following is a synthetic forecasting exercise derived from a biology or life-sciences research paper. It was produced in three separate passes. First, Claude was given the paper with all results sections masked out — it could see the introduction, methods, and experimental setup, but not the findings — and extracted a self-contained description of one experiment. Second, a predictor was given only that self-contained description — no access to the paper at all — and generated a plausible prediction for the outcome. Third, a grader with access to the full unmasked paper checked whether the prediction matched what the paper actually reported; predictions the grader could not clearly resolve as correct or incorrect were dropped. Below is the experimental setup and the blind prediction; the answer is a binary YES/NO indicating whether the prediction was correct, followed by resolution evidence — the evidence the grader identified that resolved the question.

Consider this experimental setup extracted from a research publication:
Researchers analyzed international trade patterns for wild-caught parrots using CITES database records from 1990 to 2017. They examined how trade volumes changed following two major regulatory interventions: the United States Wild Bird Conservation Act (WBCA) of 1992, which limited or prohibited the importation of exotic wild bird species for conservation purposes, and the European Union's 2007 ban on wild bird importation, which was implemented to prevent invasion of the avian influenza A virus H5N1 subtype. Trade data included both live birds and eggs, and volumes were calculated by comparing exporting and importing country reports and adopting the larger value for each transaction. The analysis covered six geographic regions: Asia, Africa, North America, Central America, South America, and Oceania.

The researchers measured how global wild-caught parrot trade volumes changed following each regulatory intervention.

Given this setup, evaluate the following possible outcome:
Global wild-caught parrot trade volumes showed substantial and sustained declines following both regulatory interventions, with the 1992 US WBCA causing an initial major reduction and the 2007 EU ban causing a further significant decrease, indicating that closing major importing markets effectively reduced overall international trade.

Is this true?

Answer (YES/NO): NO